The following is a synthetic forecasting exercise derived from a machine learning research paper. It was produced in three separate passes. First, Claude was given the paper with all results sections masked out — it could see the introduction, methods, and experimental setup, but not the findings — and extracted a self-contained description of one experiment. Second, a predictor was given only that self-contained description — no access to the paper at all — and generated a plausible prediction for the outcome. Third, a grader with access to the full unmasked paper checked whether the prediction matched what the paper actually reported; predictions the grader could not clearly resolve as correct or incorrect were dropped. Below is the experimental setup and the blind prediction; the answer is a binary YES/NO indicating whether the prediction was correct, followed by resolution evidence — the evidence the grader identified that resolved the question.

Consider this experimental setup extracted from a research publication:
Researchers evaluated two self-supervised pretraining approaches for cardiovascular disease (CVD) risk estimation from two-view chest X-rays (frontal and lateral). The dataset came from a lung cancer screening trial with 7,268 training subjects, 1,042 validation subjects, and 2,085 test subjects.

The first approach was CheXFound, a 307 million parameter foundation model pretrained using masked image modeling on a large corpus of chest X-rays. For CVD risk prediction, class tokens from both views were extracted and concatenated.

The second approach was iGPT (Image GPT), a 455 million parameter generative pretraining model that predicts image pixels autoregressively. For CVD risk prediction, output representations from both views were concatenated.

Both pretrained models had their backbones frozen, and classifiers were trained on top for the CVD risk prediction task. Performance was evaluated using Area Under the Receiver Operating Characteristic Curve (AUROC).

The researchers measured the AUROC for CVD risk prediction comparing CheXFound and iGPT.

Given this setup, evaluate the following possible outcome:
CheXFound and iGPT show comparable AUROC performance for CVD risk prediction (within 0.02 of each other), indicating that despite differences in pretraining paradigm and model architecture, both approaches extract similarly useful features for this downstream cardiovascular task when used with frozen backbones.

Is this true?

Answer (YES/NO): NO